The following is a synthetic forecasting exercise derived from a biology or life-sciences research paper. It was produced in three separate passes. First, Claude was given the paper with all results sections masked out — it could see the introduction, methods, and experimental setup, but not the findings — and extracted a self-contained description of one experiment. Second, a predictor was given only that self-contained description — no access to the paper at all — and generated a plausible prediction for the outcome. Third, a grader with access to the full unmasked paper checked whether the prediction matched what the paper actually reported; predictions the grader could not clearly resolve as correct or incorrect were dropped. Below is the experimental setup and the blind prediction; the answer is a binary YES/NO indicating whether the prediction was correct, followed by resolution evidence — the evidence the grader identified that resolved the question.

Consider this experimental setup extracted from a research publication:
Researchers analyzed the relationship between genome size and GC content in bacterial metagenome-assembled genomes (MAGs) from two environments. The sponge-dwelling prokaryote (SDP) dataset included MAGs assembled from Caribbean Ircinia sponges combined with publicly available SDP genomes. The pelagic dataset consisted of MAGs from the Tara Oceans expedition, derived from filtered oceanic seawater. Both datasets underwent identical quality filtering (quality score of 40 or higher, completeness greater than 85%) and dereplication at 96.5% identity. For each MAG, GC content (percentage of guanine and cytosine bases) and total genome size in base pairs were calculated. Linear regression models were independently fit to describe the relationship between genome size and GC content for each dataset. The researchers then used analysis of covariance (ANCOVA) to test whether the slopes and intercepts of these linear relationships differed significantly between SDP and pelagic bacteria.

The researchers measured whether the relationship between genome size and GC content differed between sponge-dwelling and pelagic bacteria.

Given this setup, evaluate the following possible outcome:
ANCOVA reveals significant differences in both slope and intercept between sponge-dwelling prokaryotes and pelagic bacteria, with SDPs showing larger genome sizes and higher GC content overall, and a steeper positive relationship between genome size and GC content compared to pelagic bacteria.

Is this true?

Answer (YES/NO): NO